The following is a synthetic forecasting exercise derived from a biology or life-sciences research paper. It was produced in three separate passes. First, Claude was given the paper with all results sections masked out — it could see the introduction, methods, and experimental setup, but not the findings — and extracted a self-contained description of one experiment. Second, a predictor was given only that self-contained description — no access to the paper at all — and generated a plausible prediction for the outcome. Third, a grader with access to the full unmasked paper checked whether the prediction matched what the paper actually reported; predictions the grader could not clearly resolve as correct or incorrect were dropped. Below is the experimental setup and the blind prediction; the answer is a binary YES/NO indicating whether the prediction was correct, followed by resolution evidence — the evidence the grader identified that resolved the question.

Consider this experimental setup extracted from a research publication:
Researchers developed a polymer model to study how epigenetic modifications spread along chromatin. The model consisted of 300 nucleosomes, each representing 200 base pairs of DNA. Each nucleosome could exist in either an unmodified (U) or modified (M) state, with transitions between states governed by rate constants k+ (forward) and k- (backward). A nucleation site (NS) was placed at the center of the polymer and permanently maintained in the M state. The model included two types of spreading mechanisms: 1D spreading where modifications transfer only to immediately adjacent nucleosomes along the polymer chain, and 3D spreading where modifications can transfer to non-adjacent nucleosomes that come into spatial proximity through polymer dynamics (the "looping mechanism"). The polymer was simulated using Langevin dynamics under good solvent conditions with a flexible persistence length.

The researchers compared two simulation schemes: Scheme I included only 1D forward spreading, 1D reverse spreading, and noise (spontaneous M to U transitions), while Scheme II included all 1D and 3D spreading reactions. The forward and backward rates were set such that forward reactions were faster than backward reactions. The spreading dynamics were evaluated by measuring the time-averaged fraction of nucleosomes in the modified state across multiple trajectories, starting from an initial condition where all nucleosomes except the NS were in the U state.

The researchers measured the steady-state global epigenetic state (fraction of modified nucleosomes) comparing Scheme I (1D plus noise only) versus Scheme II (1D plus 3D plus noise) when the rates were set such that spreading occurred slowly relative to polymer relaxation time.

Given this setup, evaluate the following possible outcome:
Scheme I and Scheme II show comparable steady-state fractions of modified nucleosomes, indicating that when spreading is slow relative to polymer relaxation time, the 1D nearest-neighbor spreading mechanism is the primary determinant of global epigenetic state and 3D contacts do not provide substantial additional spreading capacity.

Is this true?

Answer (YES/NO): NO